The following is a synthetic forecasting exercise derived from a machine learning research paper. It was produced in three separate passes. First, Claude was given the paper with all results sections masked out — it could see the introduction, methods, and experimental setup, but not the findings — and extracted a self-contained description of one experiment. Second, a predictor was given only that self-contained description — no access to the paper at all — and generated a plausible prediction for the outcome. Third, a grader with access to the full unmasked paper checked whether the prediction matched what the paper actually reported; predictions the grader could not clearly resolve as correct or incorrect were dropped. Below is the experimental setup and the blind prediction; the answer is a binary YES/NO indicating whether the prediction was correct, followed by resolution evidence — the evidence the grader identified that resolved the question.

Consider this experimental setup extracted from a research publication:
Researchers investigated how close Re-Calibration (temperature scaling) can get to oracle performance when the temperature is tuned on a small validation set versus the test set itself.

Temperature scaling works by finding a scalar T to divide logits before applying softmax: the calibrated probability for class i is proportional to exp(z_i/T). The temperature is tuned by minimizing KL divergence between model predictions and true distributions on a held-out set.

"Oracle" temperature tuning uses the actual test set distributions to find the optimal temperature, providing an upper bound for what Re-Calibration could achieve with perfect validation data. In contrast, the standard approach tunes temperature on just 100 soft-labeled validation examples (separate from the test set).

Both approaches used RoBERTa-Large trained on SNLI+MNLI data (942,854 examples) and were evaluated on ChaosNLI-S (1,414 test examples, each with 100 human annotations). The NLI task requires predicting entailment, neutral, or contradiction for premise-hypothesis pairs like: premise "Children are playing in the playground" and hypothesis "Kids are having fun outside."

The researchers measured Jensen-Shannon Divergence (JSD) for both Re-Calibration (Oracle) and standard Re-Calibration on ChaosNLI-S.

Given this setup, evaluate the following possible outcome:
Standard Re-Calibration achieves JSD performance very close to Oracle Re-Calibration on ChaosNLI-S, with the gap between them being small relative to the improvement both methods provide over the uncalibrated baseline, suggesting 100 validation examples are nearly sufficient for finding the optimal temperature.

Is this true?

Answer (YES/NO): YES